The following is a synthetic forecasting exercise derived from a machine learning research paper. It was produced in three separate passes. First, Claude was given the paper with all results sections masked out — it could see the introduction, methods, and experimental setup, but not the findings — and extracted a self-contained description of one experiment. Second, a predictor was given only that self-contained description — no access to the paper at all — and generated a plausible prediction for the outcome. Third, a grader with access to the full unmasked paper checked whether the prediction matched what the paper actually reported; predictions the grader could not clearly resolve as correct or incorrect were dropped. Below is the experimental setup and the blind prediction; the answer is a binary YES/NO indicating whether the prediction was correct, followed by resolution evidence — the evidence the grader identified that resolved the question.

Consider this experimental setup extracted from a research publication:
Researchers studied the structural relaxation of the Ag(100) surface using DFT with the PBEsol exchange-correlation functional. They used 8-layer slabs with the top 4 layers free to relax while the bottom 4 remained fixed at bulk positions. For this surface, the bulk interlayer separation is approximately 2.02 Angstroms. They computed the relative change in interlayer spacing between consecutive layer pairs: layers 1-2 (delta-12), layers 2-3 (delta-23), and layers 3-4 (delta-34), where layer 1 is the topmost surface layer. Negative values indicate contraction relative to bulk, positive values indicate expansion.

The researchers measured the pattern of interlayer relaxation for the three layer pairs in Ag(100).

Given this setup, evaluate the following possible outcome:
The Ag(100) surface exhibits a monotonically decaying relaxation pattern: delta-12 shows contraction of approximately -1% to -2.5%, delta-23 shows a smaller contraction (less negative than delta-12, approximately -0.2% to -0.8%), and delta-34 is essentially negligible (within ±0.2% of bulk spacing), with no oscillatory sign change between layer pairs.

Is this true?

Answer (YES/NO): NO